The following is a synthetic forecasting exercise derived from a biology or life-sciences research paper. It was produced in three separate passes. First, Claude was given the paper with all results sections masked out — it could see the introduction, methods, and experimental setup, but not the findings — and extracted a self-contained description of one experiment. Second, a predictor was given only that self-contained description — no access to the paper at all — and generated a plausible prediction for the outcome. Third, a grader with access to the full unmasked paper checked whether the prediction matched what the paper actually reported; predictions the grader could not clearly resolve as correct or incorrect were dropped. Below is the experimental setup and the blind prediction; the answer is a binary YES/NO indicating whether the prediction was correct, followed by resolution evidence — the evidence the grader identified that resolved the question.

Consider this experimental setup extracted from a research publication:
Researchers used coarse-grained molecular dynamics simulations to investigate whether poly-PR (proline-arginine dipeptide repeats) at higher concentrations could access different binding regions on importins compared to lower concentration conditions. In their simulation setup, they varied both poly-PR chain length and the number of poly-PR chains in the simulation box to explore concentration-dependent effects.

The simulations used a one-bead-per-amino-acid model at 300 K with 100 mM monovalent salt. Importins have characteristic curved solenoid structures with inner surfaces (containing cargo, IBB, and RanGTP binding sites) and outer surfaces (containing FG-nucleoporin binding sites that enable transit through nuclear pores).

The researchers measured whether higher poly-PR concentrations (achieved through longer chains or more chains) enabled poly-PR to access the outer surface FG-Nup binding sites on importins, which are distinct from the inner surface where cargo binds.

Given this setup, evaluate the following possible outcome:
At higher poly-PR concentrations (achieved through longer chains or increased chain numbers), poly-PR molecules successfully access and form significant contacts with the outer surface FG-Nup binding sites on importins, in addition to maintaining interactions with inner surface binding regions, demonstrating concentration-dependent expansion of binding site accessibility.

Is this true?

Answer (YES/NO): NO